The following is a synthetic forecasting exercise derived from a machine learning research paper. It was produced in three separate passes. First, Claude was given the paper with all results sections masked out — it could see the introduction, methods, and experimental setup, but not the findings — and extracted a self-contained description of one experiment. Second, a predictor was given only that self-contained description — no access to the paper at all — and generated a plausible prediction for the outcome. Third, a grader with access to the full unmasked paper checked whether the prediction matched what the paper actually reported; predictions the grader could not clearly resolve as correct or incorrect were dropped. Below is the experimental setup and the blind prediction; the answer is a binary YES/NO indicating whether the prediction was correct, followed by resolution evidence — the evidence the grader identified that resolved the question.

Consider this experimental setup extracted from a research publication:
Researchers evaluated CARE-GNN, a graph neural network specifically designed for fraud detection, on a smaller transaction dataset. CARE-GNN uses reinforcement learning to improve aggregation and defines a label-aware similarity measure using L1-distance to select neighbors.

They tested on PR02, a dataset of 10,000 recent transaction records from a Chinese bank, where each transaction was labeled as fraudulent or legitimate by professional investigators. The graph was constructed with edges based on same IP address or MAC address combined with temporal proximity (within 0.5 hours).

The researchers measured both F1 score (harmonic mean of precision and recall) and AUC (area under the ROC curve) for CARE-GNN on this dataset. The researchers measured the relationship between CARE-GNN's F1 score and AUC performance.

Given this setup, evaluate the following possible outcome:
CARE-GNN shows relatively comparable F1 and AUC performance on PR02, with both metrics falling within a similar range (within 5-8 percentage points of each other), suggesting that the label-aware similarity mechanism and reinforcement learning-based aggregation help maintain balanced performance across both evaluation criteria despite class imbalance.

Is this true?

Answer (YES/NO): NO